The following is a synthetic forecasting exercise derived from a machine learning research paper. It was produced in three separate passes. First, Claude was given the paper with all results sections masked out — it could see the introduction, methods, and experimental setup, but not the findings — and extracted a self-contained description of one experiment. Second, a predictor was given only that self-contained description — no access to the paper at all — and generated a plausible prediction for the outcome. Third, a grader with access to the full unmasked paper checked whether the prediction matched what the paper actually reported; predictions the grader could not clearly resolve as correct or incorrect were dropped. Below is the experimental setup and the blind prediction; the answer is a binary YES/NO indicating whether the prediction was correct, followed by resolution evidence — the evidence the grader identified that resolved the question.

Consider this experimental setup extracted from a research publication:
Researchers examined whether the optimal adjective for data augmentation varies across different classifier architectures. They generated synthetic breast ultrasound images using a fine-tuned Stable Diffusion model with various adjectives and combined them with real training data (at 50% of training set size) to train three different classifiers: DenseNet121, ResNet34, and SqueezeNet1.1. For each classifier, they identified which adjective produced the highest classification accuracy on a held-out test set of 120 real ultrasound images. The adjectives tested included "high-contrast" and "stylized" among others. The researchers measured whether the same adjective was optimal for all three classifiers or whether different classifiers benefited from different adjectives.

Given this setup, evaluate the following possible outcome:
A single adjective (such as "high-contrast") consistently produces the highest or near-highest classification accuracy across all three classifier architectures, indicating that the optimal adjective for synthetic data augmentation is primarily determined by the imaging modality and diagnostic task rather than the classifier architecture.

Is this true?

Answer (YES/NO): NO